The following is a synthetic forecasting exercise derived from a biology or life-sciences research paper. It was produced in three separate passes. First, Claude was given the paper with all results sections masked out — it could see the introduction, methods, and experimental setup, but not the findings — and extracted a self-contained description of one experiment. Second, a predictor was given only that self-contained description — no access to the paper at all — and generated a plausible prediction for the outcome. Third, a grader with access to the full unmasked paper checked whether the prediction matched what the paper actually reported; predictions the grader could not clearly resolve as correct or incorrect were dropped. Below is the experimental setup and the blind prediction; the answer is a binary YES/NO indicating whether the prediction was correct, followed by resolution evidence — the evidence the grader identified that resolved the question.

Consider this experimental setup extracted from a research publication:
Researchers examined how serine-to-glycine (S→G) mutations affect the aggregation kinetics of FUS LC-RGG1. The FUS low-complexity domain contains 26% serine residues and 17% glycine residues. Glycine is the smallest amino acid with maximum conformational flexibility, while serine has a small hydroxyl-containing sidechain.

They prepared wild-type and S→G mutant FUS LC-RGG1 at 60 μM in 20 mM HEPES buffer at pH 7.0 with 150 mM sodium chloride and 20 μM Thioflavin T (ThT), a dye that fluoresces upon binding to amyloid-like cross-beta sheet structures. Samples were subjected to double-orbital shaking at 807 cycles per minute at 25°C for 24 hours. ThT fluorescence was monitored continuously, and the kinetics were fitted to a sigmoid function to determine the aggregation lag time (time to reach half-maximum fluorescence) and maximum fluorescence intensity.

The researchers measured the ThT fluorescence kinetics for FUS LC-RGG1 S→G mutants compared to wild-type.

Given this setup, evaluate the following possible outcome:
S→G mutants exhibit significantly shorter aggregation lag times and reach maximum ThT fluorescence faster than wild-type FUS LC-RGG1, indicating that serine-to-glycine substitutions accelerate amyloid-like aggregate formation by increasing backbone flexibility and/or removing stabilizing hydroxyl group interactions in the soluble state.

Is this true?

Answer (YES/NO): NO